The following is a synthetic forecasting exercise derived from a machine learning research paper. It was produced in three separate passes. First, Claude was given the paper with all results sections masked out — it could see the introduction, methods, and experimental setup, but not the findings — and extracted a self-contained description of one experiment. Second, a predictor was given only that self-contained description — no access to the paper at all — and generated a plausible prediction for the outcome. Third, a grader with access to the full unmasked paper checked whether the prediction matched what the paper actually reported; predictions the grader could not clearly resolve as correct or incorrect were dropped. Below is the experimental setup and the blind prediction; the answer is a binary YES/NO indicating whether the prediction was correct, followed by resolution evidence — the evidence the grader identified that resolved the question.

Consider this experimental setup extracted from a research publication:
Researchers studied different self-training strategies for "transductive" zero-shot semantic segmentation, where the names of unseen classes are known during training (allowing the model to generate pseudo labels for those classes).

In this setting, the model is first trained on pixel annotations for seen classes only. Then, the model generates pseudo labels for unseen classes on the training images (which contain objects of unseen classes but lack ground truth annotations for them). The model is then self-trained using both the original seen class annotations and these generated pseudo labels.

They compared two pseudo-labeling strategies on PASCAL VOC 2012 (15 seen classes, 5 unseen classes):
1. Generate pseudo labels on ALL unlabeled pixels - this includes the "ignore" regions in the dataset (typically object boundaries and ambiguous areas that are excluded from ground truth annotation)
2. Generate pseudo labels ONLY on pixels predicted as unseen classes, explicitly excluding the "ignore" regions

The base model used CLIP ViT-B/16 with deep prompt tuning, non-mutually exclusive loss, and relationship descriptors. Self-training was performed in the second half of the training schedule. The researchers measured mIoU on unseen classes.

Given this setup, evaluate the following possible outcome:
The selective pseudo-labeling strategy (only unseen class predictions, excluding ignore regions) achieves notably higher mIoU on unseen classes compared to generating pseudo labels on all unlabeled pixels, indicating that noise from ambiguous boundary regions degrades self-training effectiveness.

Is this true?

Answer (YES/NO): YES